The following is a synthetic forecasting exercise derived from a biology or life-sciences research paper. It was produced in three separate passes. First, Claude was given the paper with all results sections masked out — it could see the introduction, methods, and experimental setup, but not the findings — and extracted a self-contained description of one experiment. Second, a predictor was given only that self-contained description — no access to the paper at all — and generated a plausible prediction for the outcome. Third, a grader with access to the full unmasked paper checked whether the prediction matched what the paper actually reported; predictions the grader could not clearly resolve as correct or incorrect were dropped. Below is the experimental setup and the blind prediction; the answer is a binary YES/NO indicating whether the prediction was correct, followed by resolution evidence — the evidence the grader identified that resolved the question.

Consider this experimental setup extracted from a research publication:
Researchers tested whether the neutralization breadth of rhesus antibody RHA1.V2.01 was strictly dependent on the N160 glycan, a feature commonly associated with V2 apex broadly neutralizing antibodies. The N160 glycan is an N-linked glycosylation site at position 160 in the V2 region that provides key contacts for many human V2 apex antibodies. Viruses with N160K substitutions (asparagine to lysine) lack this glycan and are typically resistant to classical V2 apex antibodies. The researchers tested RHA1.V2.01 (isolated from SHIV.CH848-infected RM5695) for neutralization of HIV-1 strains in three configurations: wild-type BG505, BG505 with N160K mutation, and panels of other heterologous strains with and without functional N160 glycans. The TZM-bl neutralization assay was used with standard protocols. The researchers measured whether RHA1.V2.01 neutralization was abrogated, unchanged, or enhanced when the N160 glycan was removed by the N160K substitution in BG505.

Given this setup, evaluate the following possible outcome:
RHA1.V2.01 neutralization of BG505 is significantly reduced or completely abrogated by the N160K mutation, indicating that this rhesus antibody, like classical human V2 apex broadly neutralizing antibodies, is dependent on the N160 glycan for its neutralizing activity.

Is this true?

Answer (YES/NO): YES